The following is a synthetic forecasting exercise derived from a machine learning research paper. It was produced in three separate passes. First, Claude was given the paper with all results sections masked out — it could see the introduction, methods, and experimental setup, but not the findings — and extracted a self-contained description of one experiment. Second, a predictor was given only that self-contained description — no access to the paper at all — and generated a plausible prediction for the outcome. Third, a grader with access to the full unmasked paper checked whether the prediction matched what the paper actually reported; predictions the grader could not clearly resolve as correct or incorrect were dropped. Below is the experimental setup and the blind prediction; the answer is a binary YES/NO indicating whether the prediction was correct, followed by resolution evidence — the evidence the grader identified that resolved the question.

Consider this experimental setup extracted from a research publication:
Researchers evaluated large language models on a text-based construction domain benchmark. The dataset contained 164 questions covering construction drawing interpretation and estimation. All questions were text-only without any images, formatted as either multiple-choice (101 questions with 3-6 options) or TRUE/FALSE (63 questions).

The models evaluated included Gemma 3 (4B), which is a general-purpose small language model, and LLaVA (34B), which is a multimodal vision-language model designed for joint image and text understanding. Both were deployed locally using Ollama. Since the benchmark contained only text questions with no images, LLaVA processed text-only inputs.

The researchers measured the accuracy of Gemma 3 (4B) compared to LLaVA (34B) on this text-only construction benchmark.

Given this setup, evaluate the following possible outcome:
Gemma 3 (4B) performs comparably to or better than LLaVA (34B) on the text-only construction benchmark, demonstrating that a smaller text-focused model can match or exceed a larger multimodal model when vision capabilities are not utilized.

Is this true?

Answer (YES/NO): YES